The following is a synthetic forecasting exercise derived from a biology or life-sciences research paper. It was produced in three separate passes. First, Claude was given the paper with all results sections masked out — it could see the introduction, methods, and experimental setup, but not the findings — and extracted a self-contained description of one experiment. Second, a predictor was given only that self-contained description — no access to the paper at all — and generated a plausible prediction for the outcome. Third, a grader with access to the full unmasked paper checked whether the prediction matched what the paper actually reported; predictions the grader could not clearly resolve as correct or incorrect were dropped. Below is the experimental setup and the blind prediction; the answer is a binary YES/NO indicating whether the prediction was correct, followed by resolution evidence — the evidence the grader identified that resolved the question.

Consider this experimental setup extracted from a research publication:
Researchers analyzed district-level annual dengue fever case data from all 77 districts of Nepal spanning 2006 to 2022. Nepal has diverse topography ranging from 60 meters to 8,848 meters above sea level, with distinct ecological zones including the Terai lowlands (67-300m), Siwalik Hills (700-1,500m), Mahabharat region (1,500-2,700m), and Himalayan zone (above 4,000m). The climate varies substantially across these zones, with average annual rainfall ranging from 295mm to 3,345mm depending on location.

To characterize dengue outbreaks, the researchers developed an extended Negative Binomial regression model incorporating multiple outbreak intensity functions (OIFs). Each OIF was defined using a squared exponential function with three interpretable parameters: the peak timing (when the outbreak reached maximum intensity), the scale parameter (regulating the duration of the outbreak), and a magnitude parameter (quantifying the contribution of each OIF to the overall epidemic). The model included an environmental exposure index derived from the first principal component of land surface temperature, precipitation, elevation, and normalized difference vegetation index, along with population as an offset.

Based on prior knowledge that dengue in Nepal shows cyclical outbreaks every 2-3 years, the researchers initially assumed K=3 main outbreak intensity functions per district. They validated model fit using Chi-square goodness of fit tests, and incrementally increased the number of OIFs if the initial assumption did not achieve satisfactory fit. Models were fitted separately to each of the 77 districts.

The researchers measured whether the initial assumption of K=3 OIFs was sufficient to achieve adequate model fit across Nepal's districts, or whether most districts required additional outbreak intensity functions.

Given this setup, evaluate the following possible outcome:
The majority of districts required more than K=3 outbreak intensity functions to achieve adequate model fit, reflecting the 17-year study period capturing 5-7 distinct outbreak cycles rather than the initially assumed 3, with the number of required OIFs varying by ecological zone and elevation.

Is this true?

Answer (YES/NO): NO